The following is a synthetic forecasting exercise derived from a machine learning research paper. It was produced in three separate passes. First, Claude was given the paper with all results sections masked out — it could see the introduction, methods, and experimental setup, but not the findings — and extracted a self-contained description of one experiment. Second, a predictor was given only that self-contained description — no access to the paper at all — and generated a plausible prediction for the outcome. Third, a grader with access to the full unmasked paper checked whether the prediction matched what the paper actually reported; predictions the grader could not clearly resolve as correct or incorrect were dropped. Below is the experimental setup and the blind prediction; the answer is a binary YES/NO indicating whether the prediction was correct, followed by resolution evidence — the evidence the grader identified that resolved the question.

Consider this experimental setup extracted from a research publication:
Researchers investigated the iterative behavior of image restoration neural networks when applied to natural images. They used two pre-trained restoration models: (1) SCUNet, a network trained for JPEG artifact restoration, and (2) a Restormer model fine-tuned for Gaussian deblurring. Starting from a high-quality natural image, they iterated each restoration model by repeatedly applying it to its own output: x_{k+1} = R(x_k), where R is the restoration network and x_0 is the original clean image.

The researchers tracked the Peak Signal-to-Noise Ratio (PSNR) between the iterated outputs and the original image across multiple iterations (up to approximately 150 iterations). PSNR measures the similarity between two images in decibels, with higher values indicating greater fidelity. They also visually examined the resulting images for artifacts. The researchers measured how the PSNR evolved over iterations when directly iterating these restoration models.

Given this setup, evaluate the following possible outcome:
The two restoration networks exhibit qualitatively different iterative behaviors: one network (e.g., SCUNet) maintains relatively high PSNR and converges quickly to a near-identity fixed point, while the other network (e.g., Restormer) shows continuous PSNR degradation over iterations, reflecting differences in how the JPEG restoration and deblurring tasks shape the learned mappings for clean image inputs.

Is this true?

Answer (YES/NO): NO